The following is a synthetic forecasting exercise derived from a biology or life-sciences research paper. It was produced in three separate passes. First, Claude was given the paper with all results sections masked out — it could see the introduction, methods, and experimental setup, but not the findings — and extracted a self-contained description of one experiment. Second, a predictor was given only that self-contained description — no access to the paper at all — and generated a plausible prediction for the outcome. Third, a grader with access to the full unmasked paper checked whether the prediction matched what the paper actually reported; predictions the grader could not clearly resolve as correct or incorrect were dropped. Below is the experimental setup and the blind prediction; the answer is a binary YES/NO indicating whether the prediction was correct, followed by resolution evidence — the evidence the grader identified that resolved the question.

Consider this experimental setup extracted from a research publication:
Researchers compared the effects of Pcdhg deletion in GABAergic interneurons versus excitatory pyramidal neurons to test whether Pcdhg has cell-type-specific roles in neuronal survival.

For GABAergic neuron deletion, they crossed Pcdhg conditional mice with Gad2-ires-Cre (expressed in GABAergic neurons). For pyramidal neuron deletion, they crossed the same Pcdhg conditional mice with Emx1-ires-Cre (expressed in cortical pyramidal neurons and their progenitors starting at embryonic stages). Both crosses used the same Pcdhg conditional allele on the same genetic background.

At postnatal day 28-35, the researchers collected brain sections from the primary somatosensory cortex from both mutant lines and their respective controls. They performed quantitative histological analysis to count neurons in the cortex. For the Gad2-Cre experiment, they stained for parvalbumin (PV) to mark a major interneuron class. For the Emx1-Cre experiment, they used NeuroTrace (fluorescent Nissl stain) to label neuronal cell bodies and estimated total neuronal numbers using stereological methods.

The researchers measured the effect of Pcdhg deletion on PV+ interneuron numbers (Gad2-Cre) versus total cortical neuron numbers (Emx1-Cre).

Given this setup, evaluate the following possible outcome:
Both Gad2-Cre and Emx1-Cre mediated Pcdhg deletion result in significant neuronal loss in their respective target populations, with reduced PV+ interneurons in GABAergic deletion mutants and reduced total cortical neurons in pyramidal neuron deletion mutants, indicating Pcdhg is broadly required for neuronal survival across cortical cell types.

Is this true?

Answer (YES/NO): NO